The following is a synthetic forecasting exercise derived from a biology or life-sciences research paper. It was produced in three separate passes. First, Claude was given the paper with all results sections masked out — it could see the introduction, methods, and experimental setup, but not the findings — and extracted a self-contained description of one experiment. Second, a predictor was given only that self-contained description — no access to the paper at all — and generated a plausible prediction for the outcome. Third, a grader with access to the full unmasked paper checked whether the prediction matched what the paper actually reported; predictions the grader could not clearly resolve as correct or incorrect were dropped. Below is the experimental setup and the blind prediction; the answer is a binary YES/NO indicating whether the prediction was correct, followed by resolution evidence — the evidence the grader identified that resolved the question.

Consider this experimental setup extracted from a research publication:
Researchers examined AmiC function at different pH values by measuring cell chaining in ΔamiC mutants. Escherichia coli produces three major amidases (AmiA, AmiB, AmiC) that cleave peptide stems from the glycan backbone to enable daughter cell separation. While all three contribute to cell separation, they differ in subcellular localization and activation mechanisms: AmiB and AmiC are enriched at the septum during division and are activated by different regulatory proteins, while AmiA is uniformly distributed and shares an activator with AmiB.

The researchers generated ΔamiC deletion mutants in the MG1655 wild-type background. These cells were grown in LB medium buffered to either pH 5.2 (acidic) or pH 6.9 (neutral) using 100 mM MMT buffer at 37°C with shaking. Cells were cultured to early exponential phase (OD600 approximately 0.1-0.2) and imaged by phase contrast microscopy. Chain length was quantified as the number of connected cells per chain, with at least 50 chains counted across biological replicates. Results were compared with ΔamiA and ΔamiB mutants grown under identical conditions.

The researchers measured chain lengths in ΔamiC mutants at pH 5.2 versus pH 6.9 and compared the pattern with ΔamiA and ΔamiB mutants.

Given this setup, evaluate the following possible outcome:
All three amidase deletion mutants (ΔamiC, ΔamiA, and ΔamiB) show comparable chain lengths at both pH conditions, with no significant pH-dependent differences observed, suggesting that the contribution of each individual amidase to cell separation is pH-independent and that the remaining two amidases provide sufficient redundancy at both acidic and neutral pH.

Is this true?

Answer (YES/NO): YES